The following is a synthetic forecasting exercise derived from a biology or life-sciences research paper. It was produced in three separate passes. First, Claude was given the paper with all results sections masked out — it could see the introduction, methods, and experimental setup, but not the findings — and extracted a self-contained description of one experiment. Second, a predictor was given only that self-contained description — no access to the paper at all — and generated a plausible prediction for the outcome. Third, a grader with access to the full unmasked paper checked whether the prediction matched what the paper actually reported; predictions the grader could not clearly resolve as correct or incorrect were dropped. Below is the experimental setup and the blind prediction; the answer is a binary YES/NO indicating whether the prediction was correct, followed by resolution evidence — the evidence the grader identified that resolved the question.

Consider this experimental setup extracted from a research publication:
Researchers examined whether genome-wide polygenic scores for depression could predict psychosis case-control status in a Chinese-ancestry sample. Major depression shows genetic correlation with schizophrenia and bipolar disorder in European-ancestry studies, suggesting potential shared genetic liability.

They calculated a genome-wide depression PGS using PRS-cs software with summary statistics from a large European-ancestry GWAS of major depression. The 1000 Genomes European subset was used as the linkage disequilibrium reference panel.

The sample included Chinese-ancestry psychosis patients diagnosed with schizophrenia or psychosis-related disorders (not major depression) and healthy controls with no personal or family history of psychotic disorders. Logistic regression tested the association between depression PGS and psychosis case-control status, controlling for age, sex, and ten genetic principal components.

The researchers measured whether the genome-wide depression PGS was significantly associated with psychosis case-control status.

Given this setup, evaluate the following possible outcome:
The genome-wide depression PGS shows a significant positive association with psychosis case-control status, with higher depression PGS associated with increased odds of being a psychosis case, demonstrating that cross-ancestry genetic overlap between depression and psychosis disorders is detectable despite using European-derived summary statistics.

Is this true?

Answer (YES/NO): NO